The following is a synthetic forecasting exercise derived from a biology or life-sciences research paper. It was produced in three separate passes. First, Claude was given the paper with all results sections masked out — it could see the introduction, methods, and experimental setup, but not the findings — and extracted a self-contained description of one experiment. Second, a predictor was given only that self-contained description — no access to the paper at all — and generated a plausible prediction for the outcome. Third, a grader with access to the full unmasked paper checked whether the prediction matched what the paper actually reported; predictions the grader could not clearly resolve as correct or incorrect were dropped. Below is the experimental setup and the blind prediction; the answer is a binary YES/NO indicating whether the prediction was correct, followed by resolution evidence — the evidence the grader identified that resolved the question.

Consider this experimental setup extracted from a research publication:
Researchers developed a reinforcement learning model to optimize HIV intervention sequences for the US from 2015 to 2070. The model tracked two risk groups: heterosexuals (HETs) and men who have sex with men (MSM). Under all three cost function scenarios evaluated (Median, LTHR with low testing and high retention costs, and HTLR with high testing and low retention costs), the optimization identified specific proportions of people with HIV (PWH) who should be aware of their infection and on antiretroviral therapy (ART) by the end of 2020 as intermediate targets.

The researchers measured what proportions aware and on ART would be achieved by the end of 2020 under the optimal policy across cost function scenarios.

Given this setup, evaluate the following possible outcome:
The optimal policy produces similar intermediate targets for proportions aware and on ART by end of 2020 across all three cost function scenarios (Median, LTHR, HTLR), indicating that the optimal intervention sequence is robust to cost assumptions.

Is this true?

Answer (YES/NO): YES